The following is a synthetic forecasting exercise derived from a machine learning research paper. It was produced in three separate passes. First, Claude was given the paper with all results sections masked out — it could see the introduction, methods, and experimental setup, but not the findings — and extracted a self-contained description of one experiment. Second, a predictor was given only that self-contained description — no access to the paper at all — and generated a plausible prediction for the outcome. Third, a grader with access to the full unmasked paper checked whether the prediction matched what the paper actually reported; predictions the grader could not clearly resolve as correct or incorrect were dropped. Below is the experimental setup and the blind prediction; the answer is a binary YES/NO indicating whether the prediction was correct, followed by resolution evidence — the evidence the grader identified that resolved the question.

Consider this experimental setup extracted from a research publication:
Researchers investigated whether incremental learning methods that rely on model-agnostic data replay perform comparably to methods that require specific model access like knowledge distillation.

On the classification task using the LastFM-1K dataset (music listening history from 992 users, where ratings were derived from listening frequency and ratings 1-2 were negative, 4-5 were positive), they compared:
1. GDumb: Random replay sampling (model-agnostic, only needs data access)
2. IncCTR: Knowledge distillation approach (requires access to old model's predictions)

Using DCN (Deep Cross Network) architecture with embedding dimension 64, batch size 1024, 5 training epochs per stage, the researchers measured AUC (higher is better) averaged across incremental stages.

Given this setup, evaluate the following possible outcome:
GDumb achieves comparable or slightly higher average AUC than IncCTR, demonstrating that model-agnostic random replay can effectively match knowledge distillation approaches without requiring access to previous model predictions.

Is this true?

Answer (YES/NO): YES